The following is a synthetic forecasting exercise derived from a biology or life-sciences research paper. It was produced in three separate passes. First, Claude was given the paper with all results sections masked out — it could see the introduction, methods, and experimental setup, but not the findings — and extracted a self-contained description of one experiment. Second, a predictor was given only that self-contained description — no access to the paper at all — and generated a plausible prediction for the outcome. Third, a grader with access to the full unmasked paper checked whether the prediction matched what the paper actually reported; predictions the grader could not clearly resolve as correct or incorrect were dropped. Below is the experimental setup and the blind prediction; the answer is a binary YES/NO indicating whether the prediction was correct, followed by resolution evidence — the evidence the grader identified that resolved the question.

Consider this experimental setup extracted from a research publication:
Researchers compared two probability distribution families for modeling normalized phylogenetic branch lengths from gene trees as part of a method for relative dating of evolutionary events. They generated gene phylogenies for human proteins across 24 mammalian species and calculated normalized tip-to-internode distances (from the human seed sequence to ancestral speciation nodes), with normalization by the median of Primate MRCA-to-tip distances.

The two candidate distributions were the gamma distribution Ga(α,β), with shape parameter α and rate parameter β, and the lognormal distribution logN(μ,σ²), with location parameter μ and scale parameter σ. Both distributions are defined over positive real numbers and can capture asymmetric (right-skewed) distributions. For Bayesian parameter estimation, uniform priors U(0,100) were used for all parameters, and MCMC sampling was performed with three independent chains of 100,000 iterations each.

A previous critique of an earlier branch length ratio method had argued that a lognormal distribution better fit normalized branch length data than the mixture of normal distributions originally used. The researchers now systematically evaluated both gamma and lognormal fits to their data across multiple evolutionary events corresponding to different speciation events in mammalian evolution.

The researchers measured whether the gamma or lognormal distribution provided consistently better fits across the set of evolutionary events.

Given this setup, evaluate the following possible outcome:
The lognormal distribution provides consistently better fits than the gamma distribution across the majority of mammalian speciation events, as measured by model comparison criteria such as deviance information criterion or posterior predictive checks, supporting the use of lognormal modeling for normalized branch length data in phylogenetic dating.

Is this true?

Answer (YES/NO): NO